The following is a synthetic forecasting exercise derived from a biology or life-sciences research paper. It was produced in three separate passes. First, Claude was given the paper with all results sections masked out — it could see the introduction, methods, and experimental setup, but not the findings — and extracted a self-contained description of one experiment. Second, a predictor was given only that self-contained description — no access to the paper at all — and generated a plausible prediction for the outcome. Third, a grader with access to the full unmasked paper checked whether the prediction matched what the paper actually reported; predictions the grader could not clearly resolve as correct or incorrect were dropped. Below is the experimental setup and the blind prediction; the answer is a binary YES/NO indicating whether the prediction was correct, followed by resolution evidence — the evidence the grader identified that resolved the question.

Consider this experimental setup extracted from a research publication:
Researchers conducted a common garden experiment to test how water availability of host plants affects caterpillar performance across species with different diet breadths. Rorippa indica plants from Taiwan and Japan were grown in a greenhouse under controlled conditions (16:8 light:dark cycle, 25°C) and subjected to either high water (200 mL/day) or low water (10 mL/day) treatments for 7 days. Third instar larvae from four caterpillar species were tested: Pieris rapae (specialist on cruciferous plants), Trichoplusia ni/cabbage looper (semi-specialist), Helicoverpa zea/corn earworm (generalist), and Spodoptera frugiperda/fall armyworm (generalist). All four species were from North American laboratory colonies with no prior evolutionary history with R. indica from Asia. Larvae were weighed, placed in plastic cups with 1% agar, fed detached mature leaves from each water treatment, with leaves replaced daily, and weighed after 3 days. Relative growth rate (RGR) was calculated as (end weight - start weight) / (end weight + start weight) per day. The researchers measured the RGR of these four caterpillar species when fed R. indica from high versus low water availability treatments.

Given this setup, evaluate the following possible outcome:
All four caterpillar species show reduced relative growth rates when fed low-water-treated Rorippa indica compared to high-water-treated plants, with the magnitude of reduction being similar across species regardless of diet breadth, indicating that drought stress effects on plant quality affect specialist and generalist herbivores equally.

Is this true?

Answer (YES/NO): NO